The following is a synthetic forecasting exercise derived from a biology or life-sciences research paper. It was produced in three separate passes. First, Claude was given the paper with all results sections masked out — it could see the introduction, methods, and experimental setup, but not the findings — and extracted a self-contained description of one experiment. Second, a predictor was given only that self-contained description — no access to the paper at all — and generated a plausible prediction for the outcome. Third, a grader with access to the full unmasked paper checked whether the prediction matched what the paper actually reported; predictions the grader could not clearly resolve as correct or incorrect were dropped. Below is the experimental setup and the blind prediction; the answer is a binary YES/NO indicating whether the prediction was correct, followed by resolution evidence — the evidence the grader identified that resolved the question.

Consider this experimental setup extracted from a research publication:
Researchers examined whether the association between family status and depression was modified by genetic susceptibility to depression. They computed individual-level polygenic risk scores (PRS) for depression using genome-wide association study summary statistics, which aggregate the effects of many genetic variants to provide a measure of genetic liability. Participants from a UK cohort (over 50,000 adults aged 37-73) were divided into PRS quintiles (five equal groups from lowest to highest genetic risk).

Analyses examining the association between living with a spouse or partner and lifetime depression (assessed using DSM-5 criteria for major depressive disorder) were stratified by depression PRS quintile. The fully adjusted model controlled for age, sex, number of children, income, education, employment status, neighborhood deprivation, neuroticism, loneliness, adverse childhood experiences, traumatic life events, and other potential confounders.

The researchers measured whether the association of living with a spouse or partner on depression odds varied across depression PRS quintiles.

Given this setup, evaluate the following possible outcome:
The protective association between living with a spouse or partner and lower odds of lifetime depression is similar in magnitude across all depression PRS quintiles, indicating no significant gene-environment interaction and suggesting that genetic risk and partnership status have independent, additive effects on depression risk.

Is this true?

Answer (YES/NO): YES